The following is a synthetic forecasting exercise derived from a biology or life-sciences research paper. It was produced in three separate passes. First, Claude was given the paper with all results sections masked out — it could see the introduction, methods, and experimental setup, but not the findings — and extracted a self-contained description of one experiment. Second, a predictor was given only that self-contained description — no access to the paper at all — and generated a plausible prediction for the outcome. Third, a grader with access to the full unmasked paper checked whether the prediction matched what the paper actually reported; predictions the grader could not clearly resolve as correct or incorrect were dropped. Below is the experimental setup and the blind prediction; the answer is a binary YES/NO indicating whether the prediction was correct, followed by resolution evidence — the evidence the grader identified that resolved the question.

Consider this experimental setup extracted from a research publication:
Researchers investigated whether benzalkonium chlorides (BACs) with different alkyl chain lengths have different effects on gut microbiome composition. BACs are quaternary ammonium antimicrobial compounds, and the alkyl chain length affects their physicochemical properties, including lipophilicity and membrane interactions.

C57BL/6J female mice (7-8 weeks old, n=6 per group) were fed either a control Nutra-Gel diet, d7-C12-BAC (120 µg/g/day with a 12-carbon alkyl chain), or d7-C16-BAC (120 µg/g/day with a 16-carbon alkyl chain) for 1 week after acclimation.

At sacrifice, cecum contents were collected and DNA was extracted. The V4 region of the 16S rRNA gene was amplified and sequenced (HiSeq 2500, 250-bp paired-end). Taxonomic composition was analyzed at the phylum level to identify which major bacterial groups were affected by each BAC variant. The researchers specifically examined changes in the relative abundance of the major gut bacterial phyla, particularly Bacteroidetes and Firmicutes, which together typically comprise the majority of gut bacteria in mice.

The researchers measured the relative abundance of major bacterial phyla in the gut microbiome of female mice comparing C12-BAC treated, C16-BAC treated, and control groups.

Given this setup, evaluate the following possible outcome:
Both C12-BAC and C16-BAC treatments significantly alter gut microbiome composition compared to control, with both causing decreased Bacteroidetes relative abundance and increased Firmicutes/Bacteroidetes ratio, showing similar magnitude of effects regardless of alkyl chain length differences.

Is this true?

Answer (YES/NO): NO